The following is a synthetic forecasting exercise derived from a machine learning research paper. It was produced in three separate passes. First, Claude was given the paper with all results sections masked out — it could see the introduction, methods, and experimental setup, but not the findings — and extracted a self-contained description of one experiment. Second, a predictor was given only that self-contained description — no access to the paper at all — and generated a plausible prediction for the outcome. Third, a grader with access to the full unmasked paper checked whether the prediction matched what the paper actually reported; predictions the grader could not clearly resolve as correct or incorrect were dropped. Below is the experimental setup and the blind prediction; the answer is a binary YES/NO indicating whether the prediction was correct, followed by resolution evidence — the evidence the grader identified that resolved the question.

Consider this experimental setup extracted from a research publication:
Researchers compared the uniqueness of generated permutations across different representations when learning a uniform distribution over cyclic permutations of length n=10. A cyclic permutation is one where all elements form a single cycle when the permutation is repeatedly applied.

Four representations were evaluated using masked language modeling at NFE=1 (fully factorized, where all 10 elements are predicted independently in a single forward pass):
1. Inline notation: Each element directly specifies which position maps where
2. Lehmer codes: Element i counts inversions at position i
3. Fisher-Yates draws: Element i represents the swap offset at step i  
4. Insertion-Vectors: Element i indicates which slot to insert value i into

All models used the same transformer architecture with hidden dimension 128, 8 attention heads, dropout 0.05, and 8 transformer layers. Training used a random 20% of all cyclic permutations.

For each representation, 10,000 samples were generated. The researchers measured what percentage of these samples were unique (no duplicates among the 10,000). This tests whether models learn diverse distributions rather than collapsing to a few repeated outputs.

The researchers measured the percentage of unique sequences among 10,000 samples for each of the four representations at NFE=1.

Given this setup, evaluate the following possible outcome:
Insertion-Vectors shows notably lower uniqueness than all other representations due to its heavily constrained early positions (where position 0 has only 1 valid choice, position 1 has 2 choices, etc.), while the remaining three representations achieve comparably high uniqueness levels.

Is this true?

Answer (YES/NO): NO